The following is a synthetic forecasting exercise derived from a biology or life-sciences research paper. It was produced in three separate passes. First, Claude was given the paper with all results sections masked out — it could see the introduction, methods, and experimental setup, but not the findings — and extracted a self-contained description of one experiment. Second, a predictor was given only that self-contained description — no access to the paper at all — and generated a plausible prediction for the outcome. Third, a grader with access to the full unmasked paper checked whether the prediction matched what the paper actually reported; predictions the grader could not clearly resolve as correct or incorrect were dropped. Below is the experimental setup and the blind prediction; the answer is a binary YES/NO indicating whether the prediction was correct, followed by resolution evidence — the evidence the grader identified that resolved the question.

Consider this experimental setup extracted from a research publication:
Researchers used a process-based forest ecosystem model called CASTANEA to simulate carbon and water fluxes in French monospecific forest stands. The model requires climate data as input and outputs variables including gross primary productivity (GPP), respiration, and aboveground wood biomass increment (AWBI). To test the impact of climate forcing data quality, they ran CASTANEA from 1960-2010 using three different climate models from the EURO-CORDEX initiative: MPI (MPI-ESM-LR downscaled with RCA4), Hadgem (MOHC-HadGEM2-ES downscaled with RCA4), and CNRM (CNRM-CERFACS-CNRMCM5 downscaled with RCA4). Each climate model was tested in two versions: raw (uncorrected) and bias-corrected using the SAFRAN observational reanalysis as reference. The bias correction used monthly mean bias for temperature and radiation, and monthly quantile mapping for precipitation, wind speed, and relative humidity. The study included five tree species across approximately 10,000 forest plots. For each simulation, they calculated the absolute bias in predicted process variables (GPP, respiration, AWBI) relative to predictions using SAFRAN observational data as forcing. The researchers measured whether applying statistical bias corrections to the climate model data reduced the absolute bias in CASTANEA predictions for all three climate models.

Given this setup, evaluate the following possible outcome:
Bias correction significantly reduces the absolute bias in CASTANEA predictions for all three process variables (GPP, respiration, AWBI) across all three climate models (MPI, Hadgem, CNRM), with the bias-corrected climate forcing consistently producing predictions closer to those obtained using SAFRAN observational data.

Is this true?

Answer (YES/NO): NO